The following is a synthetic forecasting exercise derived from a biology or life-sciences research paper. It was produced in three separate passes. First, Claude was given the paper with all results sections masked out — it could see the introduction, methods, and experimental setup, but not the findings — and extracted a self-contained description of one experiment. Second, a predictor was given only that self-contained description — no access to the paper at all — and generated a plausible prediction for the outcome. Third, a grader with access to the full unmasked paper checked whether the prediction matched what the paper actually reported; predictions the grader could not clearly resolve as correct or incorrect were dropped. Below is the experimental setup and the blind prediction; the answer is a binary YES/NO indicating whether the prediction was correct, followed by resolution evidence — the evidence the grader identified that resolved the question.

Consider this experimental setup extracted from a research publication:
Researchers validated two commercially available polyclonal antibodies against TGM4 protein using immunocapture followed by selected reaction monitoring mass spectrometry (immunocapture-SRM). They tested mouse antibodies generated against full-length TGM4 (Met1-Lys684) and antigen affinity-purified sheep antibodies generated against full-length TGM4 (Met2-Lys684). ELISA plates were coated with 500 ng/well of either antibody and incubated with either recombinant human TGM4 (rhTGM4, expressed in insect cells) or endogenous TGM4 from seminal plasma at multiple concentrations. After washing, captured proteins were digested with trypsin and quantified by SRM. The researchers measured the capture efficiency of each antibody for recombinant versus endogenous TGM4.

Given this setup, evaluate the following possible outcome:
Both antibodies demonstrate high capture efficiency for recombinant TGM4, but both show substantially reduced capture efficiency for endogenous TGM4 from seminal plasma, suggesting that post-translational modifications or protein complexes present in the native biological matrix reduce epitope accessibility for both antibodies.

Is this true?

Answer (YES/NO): NO